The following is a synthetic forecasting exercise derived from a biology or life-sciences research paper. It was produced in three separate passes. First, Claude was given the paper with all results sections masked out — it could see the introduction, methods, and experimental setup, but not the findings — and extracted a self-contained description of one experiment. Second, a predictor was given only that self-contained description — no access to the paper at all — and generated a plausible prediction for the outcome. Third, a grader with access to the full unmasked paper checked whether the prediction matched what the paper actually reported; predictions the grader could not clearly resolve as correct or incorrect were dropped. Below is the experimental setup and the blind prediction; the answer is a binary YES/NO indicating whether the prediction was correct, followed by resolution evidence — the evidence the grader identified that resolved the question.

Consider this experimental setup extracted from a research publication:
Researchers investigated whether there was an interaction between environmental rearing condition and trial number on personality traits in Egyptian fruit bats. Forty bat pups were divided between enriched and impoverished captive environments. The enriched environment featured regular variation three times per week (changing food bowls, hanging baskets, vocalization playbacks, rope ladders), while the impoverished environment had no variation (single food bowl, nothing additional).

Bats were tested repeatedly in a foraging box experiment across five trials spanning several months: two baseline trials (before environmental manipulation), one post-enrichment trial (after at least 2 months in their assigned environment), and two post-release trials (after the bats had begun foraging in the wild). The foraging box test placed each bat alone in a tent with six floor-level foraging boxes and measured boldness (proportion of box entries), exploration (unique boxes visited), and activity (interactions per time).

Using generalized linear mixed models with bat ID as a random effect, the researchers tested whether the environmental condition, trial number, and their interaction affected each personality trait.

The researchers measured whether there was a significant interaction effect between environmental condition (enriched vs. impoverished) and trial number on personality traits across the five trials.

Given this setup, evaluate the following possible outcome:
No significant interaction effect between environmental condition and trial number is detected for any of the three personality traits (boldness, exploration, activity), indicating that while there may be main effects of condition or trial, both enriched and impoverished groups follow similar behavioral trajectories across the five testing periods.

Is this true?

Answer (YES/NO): YES